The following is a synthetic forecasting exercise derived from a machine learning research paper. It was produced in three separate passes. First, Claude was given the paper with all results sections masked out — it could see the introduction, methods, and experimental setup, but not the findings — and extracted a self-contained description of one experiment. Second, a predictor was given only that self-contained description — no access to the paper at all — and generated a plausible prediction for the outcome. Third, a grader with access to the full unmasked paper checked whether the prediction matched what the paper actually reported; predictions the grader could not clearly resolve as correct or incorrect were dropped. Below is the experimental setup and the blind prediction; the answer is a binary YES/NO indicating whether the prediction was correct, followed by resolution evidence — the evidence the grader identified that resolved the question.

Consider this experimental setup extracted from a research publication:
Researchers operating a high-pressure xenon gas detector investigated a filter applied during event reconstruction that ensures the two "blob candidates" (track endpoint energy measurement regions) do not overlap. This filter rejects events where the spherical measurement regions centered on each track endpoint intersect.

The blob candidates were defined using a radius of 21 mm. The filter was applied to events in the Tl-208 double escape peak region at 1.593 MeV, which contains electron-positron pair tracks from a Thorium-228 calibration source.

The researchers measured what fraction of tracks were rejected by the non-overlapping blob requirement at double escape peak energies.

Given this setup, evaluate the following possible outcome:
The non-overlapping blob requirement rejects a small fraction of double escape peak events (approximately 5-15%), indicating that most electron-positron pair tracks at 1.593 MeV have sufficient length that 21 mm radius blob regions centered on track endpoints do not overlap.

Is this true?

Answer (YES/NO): NO